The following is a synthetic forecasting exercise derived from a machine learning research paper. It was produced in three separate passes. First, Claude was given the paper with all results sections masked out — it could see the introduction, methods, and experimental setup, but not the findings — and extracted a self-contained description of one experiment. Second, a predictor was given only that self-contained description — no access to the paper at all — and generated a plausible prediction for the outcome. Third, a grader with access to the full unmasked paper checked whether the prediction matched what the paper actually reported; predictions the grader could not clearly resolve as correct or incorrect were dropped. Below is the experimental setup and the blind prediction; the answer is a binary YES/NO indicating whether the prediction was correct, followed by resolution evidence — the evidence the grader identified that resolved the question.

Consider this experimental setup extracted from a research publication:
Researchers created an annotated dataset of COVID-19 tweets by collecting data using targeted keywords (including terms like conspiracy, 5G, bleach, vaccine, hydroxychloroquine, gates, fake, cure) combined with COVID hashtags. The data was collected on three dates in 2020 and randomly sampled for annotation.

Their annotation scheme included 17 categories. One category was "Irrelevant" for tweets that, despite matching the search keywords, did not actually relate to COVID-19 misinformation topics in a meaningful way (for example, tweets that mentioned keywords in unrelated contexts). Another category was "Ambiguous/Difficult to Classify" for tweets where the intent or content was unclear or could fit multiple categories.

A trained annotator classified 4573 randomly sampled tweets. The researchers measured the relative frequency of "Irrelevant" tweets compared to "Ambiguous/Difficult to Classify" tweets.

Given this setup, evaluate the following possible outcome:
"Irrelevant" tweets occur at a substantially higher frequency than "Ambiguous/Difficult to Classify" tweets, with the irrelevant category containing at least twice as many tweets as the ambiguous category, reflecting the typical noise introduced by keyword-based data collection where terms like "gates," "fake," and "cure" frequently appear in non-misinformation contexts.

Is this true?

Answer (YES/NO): NO